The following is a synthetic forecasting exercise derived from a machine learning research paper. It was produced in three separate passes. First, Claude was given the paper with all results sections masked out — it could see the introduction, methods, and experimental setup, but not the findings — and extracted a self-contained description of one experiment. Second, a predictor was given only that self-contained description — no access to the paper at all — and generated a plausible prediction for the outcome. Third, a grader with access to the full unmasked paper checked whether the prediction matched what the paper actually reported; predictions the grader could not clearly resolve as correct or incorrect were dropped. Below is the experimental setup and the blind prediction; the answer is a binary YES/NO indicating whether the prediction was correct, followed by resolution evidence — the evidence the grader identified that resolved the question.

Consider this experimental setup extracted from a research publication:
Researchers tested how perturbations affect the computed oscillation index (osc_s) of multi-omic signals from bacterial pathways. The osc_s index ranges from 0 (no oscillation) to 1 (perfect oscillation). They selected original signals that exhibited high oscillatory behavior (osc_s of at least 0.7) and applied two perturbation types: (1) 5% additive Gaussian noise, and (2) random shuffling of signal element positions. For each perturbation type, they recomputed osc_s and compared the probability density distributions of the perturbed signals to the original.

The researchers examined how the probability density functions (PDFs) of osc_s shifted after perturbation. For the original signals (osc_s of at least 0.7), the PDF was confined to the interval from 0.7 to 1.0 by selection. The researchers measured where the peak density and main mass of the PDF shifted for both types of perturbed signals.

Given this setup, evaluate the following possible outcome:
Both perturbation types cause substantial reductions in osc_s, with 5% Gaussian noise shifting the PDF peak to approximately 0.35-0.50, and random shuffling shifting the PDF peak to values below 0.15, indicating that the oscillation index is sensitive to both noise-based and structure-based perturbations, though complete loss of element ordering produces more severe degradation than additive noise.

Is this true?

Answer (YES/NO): NO